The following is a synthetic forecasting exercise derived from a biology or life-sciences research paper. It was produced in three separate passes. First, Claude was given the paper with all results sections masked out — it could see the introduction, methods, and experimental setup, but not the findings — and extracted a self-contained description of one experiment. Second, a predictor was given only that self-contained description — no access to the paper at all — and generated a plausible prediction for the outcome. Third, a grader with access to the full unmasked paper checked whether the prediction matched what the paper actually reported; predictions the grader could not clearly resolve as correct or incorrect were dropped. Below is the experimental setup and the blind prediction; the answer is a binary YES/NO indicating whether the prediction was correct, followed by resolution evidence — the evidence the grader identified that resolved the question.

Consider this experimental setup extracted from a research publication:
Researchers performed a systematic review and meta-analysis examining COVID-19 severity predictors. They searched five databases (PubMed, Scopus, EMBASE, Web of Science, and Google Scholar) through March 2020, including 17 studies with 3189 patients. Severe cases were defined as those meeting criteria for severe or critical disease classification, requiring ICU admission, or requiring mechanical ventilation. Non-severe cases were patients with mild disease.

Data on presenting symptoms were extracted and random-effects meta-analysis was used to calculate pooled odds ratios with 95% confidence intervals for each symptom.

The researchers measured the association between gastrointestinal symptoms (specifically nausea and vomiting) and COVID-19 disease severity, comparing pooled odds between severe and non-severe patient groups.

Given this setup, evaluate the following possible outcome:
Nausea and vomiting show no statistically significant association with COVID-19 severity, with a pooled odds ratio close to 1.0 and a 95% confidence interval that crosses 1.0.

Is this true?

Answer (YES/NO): NO